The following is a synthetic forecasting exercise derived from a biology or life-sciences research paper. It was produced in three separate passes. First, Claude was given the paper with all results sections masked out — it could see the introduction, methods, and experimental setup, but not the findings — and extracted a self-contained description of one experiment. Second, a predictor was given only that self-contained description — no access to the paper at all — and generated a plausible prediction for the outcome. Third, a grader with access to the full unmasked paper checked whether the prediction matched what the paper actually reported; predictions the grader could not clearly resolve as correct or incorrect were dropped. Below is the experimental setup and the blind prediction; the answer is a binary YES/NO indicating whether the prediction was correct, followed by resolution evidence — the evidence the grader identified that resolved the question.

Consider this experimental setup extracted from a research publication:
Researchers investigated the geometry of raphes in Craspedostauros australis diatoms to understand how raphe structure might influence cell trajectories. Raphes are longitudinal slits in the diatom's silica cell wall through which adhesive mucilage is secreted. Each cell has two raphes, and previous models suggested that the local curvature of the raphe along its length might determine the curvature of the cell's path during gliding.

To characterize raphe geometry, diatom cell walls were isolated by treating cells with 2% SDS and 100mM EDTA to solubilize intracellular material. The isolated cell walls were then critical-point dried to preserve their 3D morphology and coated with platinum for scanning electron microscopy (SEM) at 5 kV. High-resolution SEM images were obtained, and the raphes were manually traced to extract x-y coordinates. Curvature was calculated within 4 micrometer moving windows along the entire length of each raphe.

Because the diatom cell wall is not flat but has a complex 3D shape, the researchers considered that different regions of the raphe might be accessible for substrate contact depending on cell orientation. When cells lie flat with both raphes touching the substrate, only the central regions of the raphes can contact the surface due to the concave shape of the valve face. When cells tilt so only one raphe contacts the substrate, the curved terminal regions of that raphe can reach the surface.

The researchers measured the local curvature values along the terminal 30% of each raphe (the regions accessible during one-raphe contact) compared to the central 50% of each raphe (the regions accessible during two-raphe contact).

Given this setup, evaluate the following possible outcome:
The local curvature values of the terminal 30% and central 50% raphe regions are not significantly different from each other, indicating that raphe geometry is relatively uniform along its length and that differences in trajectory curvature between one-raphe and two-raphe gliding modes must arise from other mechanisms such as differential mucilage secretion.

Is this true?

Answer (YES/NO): NO